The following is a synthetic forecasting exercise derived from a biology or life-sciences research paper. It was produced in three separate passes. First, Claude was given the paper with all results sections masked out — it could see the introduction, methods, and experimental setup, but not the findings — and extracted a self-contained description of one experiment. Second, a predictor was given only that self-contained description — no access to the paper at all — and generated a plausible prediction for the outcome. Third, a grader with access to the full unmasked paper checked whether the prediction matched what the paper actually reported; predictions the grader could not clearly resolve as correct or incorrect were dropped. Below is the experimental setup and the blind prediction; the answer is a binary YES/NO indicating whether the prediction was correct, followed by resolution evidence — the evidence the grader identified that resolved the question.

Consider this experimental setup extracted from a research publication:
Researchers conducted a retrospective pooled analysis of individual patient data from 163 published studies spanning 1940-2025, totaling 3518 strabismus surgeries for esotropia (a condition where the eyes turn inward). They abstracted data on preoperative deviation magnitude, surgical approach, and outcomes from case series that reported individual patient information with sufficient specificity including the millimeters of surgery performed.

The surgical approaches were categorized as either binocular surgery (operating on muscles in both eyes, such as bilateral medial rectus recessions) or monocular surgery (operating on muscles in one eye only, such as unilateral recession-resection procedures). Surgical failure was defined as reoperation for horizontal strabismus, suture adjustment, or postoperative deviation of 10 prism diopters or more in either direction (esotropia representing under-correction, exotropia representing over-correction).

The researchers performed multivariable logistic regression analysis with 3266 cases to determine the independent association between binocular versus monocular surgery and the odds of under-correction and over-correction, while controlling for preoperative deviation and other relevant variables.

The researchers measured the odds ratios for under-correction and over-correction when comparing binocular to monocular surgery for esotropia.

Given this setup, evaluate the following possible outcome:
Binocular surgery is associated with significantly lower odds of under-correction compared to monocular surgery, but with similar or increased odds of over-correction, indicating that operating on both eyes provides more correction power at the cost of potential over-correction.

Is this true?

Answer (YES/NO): YES